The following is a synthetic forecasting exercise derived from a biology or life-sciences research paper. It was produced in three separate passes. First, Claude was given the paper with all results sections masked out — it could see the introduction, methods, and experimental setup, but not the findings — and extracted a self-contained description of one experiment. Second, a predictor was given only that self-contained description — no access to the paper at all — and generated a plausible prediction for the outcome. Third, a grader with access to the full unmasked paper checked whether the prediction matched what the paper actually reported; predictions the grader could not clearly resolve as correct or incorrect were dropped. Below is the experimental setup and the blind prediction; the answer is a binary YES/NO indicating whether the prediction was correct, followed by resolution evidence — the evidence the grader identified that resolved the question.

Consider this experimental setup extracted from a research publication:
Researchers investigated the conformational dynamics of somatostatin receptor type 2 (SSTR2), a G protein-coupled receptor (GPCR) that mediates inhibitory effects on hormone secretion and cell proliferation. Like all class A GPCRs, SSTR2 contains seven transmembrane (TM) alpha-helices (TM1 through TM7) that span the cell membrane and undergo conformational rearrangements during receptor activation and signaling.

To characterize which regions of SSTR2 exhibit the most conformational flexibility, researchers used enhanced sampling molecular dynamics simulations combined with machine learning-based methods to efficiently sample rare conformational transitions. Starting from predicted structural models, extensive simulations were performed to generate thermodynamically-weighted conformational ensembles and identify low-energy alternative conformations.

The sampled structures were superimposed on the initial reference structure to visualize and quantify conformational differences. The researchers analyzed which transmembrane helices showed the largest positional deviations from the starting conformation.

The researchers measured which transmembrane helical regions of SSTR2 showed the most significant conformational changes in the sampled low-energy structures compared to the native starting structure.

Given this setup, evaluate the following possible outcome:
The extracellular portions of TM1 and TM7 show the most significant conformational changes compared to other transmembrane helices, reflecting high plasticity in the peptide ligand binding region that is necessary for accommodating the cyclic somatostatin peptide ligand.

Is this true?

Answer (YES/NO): NO